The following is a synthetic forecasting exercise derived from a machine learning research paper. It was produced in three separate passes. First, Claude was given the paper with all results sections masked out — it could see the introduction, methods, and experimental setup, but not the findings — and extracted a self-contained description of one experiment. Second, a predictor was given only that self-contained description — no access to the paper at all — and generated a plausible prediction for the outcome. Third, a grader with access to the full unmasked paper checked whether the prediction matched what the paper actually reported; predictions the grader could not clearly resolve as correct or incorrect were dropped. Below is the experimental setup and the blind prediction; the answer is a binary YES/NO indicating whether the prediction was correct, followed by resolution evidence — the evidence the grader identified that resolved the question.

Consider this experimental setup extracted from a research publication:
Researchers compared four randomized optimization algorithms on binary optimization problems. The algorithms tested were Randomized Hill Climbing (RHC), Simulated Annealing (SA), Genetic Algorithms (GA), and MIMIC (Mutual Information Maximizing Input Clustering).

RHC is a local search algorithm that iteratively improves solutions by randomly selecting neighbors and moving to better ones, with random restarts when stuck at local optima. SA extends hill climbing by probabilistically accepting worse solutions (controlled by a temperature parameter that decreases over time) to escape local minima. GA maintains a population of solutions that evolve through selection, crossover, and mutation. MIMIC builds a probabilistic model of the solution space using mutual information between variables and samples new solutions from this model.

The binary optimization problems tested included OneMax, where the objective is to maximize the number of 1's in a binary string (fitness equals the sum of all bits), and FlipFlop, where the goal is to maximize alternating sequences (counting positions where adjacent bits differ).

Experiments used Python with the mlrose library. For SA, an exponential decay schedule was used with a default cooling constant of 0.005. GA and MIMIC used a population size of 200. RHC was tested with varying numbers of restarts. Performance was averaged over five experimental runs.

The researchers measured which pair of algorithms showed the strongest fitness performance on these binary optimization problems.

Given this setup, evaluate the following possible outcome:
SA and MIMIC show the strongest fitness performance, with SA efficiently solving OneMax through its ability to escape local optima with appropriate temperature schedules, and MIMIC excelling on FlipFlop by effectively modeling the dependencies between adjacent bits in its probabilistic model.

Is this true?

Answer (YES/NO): NO